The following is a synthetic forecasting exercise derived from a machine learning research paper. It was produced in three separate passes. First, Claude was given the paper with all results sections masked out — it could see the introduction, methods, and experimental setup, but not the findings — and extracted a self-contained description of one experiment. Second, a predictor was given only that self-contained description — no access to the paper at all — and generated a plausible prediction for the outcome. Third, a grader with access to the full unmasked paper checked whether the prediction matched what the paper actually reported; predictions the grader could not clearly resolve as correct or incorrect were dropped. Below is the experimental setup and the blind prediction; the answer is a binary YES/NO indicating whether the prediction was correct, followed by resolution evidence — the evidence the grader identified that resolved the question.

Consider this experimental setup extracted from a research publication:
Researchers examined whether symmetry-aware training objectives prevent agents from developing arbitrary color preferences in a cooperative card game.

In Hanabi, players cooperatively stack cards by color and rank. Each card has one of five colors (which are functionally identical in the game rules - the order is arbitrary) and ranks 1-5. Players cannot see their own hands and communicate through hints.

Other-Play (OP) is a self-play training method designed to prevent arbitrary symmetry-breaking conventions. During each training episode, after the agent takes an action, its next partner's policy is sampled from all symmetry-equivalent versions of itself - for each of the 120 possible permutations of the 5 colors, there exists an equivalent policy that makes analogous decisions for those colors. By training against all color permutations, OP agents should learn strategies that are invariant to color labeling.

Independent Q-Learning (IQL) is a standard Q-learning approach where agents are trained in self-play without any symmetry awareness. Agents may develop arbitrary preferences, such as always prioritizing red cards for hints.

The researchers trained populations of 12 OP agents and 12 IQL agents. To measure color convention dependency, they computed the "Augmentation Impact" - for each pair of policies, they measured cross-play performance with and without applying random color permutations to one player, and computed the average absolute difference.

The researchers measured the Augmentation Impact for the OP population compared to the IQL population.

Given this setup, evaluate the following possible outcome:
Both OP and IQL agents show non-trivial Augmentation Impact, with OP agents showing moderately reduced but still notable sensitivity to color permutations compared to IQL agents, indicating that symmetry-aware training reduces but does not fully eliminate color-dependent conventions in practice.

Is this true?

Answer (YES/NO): NO